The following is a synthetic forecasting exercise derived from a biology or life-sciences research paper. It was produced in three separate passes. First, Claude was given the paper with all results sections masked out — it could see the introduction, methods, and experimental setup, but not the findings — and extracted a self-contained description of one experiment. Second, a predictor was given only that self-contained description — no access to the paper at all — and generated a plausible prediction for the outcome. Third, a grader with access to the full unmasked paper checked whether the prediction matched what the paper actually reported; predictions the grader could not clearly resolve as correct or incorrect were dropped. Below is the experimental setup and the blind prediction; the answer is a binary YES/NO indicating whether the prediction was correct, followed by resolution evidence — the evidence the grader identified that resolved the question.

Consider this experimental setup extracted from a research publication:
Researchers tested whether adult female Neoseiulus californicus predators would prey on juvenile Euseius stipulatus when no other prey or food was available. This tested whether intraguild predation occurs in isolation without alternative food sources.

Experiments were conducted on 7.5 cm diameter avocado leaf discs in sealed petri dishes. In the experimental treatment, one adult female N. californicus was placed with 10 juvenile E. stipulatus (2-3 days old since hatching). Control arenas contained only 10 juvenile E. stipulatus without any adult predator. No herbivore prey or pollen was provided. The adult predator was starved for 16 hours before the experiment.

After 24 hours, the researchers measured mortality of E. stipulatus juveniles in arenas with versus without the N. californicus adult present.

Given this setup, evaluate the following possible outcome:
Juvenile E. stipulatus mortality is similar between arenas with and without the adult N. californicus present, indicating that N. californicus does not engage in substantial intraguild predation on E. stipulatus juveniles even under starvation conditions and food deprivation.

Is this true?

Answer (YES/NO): YES